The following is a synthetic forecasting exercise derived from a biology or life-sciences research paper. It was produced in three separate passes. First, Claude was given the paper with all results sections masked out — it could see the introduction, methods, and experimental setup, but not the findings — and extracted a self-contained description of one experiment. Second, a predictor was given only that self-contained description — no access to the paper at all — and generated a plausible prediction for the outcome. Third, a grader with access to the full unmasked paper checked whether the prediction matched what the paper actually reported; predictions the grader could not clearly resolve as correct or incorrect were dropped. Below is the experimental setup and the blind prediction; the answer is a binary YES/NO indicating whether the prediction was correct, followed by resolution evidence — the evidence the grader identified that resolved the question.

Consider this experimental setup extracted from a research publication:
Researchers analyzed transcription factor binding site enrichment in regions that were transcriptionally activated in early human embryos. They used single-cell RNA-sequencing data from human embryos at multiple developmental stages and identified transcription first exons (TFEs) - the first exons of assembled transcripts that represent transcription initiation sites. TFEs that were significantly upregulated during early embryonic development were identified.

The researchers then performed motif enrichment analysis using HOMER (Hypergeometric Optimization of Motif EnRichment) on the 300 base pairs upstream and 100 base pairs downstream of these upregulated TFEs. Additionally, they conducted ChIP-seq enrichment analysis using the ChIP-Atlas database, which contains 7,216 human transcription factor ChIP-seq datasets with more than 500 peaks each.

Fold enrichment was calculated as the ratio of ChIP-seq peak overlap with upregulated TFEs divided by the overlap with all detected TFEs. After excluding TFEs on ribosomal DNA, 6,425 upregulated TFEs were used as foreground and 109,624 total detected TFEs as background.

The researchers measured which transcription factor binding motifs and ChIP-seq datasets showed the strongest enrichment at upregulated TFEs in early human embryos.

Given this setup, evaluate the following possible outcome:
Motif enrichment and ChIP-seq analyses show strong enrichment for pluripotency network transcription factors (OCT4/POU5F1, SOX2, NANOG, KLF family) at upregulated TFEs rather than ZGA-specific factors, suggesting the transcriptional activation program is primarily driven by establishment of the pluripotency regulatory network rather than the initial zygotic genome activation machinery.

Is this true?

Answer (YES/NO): NO